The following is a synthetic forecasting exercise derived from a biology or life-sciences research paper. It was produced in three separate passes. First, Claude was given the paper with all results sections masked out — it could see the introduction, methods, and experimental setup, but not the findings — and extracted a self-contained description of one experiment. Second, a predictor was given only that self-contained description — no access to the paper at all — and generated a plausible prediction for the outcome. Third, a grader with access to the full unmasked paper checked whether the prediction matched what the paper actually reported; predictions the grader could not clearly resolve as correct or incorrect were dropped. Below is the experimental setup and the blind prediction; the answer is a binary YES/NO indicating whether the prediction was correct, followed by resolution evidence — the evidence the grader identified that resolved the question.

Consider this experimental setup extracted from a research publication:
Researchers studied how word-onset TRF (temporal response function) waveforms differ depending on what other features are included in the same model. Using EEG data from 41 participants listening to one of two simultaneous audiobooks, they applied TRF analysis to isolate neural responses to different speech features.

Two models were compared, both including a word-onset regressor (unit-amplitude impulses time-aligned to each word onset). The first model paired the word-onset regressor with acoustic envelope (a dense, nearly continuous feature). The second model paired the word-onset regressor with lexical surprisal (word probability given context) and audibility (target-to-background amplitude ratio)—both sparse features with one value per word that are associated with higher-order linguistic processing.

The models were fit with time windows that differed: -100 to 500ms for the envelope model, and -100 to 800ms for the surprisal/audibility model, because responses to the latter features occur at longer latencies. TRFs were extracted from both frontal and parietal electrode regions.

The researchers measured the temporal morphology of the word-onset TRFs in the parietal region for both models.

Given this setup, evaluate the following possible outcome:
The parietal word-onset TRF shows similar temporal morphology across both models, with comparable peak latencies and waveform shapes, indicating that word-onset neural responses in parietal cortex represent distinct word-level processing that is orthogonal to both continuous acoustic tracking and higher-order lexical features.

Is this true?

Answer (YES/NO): NO